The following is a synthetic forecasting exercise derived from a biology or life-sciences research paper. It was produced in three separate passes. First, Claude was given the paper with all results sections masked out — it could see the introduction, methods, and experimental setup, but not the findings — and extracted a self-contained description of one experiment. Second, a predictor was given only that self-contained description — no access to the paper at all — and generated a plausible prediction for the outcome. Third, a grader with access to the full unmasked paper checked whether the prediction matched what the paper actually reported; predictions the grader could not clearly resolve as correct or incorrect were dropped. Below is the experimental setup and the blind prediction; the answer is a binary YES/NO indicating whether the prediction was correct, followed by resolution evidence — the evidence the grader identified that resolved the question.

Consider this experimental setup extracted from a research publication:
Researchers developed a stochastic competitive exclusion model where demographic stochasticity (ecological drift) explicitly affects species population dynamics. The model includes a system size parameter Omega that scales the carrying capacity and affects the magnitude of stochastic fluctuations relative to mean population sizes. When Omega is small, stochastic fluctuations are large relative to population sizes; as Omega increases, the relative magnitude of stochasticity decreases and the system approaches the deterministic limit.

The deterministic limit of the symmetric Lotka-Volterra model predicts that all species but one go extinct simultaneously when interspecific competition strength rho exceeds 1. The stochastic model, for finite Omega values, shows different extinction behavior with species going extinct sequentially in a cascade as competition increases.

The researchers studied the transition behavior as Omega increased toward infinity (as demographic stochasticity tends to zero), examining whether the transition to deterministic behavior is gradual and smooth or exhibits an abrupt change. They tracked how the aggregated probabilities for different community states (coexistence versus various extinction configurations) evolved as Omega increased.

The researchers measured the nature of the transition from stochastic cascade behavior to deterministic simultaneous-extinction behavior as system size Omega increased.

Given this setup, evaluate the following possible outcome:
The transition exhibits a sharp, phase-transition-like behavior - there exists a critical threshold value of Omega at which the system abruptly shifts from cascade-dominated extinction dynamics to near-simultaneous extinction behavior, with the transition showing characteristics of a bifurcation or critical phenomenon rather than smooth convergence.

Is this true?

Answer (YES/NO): YES